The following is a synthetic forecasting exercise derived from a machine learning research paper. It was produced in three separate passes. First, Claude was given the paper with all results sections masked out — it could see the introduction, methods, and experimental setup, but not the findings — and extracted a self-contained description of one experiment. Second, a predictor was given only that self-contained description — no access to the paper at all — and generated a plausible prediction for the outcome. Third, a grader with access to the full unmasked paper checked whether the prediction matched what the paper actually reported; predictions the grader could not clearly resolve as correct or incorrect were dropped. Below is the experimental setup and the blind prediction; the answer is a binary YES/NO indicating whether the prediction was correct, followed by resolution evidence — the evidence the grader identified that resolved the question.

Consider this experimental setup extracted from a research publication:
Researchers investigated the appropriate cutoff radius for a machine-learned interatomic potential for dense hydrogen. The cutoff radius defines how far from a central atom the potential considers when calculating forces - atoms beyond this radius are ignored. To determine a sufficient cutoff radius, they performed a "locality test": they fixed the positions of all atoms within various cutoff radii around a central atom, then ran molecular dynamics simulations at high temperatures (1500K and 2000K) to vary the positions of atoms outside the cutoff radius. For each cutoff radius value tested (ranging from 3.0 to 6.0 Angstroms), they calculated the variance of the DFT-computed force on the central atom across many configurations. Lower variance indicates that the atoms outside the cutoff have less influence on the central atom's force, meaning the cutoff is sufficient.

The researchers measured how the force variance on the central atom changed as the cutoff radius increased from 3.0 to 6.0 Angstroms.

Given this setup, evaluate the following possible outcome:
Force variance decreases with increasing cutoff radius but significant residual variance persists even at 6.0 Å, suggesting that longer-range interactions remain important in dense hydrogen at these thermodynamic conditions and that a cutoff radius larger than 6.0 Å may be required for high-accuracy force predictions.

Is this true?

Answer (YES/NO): NO